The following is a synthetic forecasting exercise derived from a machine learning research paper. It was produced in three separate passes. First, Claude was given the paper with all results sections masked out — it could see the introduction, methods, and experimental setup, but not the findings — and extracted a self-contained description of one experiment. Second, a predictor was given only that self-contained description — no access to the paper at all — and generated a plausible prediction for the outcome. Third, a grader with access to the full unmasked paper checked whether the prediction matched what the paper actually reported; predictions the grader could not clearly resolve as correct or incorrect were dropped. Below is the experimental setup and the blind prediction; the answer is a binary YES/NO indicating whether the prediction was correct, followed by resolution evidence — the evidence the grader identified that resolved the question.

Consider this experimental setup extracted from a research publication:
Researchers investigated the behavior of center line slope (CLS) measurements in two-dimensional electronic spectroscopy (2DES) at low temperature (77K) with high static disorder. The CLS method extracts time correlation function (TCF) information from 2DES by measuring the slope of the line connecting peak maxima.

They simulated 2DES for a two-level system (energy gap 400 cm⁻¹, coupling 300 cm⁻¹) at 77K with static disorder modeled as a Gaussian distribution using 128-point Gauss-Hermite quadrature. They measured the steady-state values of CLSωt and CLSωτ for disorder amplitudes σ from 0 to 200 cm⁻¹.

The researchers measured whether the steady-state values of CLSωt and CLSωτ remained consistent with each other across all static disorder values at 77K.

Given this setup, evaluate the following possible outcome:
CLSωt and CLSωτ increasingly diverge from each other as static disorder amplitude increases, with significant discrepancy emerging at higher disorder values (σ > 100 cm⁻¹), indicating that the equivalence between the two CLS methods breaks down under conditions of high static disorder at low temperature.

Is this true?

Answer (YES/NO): NO